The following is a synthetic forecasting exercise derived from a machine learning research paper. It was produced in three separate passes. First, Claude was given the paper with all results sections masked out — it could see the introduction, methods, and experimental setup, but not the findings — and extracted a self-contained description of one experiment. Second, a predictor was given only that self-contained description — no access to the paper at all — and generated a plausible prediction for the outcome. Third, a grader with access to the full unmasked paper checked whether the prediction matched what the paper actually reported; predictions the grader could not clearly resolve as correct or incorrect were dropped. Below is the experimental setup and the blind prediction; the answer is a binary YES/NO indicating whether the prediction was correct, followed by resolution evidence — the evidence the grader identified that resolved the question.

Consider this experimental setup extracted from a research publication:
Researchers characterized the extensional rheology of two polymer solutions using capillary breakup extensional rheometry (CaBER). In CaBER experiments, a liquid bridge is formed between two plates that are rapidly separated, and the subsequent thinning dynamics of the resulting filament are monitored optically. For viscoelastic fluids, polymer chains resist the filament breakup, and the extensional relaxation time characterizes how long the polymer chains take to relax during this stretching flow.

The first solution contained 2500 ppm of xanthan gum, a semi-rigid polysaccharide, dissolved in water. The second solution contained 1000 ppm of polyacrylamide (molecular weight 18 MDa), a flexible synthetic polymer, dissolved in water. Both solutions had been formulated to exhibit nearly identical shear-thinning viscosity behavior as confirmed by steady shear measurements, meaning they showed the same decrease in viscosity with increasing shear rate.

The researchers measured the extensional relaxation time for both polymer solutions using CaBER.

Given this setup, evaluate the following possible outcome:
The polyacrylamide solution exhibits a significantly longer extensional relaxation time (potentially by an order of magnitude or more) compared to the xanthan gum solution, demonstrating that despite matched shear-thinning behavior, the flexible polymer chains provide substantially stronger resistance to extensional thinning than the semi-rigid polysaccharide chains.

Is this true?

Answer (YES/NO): YES